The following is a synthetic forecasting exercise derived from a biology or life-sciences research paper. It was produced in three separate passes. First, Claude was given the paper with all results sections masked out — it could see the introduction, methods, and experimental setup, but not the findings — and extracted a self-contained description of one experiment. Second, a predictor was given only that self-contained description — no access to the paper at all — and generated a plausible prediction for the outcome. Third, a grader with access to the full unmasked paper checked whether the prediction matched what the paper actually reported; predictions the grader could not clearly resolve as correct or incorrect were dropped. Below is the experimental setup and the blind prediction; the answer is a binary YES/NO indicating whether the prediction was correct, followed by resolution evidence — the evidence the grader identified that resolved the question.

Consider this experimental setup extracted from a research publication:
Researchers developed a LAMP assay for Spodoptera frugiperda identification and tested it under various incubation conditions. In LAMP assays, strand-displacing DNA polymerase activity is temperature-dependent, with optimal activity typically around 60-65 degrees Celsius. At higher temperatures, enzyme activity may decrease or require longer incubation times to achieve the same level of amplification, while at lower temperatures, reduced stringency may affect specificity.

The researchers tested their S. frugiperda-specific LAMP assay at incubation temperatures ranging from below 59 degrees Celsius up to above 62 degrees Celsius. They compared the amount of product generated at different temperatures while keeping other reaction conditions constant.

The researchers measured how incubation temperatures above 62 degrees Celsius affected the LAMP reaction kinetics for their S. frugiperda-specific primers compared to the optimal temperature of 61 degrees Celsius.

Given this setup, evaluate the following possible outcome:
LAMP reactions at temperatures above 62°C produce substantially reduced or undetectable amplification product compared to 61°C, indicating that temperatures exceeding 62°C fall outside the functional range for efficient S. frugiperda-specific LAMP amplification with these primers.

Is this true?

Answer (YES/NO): NO